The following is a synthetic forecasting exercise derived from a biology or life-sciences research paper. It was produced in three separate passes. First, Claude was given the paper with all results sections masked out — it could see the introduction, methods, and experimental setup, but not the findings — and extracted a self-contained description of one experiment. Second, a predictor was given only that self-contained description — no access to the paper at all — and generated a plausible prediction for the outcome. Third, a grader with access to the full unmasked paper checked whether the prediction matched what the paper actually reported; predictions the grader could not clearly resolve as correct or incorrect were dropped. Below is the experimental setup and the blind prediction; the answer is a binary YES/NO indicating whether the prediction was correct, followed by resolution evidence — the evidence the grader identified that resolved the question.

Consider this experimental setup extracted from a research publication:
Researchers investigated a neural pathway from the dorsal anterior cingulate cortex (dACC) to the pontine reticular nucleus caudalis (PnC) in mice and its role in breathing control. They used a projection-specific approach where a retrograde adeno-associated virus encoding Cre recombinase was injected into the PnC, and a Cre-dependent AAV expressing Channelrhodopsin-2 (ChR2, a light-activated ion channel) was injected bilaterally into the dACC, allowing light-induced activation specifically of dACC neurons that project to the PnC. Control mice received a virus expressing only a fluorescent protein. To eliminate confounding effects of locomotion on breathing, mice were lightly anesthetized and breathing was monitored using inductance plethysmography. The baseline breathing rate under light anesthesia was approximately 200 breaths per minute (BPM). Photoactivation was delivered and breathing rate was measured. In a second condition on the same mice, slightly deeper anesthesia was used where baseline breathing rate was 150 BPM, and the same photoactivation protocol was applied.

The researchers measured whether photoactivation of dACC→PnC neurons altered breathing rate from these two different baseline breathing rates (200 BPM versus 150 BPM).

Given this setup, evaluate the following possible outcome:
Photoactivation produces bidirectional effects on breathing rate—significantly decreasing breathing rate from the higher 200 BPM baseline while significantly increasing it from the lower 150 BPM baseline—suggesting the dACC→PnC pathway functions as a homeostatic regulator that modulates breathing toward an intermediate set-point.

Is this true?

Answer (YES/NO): NO